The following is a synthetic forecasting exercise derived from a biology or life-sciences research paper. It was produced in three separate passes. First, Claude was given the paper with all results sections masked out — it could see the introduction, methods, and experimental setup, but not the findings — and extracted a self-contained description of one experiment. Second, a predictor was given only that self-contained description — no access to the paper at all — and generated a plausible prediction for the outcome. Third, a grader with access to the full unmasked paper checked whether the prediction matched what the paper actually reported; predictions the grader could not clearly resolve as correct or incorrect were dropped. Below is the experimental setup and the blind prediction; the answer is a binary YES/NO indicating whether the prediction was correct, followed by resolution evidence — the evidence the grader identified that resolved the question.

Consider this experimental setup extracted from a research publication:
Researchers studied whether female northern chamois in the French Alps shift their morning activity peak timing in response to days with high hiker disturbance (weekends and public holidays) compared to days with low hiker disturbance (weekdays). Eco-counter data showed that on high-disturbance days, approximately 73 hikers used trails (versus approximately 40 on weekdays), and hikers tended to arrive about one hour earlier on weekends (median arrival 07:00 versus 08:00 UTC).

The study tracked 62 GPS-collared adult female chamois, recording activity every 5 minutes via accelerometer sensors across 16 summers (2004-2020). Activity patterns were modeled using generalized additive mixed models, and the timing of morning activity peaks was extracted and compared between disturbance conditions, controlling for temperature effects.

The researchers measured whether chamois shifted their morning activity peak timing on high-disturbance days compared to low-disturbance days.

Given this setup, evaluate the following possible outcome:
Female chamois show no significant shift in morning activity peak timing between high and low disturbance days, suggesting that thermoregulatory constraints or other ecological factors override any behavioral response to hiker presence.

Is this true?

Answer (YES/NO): YES